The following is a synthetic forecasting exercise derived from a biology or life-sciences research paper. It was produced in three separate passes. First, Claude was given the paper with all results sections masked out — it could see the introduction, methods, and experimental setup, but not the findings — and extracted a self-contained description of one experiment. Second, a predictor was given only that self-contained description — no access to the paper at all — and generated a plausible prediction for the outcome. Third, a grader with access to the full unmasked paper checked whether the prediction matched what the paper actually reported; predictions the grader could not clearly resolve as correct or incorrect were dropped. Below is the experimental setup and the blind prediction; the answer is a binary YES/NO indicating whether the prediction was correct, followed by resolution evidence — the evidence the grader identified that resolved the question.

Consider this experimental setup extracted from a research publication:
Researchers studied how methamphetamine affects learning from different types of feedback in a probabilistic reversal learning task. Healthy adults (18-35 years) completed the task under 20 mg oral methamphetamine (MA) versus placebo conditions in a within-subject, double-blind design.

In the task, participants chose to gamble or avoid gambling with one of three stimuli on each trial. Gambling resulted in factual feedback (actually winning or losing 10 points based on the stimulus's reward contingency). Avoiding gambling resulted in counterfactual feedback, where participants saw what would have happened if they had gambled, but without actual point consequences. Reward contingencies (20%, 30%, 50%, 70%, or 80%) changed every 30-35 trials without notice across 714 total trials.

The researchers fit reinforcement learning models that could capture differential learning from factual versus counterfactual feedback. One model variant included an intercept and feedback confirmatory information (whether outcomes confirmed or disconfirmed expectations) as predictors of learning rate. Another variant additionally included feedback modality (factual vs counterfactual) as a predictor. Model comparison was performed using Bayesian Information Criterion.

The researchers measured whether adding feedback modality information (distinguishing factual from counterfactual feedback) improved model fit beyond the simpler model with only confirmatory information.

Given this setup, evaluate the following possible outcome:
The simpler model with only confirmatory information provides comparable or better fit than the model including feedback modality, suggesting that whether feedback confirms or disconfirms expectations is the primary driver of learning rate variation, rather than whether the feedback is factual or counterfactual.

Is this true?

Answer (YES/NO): YES